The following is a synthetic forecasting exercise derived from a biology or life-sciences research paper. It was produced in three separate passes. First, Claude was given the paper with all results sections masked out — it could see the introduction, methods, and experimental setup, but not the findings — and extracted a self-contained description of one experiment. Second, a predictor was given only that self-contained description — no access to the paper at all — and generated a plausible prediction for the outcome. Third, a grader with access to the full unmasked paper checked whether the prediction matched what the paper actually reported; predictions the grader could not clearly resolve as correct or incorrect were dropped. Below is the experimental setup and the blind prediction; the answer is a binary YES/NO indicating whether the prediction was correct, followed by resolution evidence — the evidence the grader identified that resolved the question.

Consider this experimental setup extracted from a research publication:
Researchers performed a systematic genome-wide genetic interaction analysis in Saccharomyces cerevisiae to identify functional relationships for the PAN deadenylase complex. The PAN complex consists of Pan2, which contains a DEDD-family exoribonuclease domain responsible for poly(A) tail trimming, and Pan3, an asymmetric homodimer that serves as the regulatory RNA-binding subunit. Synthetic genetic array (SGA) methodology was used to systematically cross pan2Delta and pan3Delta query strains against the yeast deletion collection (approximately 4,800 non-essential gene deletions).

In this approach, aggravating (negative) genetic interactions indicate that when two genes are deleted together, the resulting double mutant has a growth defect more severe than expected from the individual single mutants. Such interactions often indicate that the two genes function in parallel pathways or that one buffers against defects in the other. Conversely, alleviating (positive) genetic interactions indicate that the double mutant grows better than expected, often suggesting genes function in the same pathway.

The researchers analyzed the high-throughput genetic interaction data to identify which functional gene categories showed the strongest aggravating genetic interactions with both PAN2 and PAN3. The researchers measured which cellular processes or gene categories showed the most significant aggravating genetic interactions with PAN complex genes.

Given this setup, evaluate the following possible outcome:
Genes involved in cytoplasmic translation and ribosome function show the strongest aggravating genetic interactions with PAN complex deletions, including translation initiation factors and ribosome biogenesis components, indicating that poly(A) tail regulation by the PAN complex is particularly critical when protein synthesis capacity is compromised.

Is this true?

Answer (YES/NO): NO